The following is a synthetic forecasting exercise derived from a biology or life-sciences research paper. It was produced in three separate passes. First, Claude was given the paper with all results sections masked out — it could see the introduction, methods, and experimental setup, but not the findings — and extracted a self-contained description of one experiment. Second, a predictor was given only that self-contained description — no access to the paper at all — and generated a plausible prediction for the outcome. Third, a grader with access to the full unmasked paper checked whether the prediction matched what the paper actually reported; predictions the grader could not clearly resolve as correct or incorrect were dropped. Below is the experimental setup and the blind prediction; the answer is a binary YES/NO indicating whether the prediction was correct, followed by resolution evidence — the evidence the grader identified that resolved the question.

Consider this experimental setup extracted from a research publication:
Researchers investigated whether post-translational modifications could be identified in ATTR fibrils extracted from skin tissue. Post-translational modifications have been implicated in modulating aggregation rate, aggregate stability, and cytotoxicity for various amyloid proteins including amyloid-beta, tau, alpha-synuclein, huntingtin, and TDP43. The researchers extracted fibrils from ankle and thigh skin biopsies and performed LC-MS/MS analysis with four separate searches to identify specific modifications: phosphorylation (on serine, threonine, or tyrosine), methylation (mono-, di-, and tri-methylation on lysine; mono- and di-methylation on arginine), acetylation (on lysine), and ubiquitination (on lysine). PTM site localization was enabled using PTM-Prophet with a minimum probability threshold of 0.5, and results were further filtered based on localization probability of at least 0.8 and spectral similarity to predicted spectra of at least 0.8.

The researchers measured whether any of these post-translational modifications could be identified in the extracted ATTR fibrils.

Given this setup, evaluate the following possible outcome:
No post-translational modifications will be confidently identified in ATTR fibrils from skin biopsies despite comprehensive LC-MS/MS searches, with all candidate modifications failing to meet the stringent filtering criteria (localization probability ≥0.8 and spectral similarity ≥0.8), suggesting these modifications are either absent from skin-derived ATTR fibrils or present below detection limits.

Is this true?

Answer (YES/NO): NO